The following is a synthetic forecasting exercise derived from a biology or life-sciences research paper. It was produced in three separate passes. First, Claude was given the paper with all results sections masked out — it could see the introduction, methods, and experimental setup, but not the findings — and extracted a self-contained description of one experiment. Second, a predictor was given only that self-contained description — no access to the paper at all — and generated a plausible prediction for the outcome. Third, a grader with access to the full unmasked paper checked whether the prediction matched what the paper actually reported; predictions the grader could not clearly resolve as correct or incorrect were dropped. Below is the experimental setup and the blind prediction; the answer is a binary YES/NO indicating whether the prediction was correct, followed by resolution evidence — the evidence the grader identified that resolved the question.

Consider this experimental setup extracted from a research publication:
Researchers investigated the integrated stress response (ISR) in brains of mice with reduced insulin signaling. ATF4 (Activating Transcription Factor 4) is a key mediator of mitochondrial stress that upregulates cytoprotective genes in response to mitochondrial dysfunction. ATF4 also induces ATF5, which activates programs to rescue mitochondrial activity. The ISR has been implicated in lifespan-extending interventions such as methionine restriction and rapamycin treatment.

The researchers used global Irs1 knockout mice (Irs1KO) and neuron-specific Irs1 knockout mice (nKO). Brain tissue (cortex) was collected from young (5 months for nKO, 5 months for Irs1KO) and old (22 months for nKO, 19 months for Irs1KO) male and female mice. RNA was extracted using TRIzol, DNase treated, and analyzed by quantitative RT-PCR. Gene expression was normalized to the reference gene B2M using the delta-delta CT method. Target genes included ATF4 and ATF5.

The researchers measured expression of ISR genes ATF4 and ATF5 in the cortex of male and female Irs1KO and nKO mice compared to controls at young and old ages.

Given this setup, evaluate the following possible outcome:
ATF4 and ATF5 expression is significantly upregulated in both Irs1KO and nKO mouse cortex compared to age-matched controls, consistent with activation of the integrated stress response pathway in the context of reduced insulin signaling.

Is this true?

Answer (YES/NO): NO